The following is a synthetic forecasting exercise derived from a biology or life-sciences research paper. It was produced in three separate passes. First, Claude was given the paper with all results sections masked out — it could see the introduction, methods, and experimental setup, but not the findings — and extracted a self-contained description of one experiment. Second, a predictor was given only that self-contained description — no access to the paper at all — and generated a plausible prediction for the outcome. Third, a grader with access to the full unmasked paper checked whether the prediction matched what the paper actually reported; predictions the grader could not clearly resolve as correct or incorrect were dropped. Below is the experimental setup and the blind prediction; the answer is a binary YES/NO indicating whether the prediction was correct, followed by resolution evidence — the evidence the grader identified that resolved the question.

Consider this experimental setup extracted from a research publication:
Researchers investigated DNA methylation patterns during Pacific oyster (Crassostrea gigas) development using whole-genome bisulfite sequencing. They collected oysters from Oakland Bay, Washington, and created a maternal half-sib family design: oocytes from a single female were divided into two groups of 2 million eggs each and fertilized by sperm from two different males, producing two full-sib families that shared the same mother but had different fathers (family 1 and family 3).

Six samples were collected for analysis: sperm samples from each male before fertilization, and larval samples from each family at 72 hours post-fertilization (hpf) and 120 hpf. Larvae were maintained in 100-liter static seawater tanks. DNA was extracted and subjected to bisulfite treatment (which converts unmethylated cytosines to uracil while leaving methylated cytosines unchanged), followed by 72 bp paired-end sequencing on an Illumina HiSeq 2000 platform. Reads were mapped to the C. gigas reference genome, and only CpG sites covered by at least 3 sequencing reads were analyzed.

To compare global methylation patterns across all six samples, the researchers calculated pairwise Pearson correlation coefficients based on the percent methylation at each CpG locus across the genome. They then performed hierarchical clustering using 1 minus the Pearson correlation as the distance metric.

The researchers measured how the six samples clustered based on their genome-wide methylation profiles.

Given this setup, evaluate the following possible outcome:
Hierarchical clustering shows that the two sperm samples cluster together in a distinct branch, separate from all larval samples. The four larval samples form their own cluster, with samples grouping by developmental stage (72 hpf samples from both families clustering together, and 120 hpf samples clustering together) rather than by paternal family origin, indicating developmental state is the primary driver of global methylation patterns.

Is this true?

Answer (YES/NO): NO